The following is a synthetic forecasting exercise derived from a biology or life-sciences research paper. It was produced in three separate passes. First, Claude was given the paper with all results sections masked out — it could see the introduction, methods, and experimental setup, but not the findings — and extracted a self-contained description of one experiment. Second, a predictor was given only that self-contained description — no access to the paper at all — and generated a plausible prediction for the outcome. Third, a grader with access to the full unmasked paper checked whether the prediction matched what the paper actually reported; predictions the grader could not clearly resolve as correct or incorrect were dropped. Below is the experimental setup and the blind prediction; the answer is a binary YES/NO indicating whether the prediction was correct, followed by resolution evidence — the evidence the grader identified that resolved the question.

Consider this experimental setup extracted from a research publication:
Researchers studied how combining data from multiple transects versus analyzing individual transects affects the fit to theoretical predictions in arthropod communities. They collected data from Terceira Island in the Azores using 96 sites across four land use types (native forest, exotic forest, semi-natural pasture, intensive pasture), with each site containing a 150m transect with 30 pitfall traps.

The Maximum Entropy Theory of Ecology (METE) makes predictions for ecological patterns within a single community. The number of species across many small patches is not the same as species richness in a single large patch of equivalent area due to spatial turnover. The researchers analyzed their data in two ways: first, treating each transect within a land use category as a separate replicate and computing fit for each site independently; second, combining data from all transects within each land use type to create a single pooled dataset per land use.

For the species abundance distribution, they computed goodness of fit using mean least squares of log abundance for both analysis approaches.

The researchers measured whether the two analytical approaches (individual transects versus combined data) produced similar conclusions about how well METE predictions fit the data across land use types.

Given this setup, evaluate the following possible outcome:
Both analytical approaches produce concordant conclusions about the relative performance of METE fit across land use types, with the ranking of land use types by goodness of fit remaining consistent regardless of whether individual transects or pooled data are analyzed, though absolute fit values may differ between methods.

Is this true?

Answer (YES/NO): NO